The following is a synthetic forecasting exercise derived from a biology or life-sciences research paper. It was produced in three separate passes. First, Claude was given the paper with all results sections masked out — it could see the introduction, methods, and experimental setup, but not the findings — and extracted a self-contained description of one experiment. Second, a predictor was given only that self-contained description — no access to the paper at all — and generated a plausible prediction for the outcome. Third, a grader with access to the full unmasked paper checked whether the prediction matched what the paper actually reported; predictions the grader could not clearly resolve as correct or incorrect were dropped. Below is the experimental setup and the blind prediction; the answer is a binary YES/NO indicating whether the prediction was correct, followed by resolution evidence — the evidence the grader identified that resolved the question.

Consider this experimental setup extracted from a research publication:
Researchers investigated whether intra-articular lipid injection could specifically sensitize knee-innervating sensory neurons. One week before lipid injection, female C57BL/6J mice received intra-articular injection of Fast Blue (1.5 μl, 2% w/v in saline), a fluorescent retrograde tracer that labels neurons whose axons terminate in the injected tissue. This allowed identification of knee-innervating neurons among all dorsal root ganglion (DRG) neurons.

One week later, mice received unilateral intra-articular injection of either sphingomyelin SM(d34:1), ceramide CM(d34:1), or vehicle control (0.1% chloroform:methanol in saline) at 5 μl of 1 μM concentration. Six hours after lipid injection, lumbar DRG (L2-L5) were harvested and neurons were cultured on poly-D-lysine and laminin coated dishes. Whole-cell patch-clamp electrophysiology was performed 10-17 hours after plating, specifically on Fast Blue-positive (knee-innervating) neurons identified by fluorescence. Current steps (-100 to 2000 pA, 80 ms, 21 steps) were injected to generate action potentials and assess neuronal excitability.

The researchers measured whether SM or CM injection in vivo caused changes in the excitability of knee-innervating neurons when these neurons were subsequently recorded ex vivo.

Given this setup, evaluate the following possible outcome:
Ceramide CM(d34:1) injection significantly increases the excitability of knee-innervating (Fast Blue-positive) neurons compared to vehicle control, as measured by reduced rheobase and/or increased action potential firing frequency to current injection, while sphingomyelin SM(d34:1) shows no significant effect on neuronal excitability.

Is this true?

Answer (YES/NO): NO